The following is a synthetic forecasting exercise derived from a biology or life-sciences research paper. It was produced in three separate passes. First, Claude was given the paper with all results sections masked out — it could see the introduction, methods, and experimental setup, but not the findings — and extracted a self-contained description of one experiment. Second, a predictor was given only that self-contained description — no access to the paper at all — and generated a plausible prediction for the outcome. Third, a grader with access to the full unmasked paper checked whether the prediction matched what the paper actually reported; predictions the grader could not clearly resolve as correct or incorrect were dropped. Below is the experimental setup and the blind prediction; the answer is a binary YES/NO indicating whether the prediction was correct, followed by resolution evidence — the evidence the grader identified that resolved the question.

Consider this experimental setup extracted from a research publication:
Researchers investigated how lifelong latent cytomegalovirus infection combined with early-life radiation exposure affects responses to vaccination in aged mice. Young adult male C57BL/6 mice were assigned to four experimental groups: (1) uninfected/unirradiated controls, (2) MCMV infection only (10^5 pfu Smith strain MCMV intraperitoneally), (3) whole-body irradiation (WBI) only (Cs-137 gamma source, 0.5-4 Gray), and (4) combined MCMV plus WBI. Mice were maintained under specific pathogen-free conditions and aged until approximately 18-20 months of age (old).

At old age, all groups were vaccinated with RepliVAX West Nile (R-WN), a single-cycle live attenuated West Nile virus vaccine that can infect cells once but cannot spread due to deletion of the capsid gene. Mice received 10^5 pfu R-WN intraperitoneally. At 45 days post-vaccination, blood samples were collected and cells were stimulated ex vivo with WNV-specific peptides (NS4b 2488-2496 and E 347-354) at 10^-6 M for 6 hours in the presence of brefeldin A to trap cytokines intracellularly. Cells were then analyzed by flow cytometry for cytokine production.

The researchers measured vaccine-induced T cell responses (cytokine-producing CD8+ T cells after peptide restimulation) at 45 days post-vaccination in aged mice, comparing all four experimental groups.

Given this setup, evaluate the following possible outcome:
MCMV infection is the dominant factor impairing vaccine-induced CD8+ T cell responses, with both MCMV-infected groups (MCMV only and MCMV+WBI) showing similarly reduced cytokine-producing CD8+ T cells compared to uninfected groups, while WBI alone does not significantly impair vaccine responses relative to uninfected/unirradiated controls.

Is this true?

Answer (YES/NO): NO